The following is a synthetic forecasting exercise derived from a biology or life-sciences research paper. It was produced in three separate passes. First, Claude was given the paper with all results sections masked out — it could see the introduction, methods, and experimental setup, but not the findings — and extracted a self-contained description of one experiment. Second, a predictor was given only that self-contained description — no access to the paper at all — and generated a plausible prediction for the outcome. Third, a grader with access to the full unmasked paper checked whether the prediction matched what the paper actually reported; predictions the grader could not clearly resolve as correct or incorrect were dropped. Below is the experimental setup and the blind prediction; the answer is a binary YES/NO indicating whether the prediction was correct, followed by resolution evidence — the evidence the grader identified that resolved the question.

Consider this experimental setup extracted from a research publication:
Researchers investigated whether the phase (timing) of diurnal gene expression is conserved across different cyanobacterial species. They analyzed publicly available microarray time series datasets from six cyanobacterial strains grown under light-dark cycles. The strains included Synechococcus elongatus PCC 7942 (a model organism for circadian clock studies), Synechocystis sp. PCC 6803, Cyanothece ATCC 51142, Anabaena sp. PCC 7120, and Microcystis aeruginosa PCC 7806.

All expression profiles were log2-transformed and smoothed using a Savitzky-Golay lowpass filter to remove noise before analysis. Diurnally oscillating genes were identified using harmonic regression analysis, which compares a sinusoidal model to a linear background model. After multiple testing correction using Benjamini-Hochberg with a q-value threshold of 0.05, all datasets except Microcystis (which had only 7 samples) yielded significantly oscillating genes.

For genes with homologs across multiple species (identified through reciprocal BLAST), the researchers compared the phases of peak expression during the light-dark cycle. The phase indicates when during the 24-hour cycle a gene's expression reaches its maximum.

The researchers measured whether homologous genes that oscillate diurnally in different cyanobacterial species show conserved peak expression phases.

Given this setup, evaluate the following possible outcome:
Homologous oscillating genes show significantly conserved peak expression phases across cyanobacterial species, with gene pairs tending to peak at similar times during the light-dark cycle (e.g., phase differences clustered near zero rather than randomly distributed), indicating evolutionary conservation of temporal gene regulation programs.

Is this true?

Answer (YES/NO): NO